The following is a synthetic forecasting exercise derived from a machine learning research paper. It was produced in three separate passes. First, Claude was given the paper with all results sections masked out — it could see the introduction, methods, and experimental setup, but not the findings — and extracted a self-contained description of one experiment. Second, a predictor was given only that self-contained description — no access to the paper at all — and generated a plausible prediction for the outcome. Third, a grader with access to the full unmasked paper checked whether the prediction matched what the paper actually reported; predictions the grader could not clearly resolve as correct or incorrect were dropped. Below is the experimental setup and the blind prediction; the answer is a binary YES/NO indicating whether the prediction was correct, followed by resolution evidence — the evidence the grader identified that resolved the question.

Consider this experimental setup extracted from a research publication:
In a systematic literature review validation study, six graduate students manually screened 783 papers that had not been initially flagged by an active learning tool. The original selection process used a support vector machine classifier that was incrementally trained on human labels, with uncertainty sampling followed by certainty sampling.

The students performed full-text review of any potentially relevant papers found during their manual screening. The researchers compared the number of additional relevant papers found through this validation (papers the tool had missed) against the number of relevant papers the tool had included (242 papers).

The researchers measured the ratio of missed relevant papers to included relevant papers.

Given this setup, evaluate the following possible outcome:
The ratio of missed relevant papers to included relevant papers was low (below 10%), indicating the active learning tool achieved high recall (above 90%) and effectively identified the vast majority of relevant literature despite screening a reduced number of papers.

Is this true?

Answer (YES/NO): NO